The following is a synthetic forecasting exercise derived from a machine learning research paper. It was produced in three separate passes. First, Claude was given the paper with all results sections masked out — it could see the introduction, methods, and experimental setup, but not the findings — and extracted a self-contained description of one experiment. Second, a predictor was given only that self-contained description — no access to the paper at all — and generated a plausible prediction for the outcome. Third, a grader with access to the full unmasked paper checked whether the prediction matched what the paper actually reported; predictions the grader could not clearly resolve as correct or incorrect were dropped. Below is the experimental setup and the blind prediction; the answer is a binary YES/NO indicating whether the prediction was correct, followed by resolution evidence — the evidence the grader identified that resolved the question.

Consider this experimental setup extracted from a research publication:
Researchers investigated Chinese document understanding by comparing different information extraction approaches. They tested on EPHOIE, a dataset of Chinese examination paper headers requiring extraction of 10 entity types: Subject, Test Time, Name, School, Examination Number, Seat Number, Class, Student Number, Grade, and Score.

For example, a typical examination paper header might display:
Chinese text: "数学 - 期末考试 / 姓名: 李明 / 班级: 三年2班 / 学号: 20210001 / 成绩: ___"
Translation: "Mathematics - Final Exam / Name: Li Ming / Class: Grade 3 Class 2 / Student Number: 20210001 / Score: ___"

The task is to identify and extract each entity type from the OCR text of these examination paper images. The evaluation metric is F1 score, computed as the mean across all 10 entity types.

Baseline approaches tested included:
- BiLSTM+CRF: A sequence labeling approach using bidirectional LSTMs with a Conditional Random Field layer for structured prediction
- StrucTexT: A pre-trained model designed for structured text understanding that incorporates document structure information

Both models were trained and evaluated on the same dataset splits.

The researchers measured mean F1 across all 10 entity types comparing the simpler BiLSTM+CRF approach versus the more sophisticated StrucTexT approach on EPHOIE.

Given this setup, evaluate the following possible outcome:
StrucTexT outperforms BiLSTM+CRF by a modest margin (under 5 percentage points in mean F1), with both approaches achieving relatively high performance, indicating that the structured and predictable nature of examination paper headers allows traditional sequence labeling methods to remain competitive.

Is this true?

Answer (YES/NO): NO